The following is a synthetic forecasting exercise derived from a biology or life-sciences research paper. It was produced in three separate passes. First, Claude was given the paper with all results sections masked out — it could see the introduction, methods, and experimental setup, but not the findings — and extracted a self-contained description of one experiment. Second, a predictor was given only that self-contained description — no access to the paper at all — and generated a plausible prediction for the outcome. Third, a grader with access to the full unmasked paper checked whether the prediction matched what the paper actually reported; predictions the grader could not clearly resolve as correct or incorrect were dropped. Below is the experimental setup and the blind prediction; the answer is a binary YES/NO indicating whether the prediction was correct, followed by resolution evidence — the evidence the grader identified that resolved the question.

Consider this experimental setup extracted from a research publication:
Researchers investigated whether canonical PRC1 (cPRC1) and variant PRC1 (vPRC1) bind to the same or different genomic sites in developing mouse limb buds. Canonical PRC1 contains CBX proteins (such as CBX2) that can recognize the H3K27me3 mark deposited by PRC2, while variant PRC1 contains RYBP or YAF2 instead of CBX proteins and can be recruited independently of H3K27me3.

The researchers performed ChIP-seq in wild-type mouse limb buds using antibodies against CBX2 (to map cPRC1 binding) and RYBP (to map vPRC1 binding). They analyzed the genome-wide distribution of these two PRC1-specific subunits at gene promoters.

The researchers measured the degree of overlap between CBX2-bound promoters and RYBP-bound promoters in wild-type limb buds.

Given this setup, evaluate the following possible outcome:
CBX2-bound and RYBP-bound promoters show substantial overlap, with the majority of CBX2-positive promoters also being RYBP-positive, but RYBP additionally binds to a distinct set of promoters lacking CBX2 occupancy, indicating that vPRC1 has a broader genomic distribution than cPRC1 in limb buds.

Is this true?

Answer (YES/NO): YES